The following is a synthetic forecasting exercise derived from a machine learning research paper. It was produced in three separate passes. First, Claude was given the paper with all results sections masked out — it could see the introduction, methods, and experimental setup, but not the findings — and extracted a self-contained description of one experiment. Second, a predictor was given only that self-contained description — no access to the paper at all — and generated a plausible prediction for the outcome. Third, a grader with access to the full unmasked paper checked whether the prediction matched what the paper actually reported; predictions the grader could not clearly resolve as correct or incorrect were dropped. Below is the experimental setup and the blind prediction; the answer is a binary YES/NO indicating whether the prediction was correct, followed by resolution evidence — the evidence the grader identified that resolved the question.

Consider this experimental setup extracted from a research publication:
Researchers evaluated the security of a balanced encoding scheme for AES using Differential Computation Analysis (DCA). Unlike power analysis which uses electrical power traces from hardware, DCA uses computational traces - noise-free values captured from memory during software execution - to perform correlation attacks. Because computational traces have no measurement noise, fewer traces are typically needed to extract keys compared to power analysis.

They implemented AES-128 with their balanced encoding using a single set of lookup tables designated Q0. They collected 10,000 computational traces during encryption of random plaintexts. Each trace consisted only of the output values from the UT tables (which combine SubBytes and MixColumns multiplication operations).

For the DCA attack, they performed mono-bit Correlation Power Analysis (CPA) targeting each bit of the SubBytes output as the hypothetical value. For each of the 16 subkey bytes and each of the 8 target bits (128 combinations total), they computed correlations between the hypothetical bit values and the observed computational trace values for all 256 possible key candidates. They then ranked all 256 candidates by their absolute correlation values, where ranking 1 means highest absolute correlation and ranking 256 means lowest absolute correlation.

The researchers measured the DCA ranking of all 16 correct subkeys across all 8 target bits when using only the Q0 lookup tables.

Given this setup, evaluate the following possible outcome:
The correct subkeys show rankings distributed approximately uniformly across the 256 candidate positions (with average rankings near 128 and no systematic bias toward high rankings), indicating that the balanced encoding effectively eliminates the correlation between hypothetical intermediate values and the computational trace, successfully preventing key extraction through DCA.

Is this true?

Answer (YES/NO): NO